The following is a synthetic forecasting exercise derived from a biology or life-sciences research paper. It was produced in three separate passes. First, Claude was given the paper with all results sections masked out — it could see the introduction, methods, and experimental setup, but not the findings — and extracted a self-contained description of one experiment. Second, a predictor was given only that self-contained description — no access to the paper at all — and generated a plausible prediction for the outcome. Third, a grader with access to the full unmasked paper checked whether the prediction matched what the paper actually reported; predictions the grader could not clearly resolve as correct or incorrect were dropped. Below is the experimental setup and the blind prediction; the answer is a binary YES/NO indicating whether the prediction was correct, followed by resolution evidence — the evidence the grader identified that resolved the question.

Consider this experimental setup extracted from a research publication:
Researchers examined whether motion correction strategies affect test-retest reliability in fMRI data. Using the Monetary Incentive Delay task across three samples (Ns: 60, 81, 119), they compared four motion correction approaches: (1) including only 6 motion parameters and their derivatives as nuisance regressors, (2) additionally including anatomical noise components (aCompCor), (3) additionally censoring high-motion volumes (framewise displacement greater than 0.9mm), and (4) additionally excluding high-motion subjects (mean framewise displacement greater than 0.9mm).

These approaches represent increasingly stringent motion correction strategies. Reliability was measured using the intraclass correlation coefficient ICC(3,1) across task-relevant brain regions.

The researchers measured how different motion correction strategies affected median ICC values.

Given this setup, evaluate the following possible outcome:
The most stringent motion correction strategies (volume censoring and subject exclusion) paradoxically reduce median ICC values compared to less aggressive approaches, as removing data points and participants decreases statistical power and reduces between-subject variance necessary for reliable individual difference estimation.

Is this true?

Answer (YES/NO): YES